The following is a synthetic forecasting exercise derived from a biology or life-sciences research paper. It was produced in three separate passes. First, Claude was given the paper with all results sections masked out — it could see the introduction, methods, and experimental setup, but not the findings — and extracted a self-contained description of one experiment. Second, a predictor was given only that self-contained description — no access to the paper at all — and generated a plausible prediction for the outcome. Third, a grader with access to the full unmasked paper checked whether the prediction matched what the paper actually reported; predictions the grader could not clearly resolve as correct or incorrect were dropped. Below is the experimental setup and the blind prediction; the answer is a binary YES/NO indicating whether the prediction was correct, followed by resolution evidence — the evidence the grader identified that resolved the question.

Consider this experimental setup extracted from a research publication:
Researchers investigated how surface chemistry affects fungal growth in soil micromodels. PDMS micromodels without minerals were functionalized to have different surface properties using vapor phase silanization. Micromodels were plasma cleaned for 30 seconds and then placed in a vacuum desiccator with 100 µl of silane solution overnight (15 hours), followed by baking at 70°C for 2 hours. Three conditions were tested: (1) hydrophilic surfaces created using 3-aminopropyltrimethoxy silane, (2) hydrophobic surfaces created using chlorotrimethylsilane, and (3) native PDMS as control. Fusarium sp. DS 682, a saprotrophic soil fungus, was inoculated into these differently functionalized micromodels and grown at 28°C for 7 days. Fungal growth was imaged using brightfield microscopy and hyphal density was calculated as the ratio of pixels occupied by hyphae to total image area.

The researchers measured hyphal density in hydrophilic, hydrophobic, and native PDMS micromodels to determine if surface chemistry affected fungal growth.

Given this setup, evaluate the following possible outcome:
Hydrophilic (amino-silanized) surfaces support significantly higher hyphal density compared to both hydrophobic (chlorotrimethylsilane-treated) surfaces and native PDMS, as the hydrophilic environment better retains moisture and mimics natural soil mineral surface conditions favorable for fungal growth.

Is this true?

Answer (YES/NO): NO